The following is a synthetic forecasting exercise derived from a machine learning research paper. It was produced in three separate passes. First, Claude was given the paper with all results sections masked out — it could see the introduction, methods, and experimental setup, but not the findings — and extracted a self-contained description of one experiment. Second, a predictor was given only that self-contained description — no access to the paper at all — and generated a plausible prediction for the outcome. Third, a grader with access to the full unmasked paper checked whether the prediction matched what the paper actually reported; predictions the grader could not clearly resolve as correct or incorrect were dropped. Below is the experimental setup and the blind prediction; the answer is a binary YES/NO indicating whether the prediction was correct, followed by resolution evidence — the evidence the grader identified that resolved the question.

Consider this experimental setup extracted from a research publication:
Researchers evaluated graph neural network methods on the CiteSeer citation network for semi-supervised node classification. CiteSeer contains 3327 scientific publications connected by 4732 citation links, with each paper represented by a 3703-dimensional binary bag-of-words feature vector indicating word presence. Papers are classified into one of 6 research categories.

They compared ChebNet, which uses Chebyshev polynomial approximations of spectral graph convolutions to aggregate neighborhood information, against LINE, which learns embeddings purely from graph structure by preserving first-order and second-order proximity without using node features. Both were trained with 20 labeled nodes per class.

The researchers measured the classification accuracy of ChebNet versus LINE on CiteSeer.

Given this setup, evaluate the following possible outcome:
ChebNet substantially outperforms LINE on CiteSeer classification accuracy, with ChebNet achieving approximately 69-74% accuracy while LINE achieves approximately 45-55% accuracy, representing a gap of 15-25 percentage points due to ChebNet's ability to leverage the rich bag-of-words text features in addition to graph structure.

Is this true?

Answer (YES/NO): NO